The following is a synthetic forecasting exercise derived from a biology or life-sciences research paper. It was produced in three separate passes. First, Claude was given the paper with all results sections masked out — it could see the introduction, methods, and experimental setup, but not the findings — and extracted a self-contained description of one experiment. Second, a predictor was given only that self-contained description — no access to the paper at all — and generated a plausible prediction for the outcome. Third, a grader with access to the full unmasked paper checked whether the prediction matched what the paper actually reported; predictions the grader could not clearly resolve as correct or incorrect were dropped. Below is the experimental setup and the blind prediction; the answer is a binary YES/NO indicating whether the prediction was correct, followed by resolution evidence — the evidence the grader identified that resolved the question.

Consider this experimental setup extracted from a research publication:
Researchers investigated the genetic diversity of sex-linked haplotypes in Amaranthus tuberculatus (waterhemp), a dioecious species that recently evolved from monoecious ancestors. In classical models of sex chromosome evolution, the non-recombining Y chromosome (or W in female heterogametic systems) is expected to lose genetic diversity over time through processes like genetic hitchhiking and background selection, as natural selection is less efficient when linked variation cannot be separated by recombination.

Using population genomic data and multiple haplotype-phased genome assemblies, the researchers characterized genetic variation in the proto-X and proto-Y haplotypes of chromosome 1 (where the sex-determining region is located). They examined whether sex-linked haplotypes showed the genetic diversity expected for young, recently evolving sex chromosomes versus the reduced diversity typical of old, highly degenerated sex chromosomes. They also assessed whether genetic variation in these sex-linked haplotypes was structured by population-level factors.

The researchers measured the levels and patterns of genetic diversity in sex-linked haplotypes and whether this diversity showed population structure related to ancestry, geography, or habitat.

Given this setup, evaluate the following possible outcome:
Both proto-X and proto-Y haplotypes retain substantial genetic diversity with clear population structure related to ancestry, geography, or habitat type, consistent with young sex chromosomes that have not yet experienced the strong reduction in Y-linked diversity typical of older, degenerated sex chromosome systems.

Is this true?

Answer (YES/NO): YES